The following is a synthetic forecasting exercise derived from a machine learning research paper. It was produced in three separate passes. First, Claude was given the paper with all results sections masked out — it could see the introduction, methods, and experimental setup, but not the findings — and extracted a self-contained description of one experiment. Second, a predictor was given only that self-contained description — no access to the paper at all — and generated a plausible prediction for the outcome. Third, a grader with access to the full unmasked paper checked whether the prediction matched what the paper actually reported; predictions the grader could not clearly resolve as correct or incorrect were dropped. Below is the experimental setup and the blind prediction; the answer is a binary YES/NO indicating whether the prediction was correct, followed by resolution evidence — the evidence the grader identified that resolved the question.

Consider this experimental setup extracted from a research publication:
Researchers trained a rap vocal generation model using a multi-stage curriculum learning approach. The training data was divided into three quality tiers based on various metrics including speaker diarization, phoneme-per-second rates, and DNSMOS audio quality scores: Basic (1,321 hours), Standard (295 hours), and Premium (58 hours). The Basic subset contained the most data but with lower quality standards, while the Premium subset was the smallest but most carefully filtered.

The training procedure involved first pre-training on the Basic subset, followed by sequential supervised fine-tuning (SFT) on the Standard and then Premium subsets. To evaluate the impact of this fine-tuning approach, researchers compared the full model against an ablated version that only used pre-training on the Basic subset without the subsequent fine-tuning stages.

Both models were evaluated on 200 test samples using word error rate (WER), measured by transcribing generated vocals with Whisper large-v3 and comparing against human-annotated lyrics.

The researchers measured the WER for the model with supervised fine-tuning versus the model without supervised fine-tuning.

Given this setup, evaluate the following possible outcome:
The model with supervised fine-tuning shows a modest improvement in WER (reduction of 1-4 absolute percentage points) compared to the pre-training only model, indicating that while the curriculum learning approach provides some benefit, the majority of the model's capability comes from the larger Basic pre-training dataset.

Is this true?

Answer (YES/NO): YES